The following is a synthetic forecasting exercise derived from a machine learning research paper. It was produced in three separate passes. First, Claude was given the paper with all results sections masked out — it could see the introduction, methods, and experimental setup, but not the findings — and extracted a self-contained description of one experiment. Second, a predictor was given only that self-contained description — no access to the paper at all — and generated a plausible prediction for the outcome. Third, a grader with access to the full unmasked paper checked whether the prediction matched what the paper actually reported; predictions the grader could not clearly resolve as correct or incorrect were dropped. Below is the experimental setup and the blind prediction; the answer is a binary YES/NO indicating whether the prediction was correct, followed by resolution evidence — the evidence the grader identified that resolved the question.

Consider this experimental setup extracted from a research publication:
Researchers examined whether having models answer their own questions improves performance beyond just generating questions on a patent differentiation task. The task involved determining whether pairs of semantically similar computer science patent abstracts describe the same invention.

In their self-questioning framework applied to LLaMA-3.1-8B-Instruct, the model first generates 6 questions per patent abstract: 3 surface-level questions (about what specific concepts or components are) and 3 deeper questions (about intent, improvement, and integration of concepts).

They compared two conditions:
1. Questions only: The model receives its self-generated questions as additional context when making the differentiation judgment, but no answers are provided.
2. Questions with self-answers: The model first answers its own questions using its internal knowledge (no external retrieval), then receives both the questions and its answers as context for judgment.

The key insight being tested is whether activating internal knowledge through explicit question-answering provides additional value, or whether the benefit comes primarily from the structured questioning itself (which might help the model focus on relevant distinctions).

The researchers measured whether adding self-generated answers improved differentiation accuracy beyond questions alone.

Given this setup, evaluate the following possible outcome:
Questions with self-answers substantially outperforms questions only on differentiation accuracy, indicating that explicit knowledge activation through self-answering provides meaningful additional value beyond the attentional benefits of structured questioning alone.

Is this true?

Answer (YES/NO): YES